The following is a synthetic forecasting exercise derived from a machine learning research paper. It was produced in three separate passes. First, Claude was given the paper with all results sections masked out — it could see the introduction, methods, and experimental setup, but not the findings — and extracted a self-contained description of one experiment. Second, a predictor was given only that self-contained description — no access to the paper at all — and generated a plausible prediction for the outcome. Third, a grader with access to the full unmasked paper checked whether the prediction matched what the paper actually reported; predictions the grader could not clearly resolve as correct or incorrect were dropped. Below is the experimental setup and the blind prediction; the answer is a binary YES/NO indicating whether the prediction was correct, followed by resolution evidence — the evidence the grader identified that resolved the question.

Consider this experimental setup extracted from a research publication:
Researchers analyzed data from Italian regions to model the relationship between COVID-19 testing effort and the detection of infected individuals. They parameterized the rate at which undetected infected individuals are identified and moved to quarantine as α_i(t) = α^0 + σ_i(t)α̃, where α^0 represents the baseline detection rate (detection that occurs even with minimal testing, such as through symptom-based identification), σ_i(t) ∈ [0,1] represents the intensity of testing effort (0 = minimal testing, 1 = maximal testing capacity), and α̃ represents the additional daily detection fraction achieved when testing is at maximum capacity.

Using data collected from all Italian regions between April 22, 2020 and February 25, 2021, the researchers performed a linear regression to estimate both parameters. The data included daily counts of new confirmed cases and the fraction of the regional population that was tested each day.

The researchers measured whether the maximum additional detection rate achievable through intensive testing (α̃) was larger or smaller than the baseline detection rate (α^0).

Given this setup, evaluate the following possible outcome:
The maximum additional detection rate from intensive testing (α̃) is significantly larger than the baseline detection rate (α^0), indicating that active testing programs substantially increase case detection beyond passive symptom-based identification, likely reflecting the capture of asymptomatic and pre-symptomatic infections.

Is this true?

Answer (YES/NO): NO